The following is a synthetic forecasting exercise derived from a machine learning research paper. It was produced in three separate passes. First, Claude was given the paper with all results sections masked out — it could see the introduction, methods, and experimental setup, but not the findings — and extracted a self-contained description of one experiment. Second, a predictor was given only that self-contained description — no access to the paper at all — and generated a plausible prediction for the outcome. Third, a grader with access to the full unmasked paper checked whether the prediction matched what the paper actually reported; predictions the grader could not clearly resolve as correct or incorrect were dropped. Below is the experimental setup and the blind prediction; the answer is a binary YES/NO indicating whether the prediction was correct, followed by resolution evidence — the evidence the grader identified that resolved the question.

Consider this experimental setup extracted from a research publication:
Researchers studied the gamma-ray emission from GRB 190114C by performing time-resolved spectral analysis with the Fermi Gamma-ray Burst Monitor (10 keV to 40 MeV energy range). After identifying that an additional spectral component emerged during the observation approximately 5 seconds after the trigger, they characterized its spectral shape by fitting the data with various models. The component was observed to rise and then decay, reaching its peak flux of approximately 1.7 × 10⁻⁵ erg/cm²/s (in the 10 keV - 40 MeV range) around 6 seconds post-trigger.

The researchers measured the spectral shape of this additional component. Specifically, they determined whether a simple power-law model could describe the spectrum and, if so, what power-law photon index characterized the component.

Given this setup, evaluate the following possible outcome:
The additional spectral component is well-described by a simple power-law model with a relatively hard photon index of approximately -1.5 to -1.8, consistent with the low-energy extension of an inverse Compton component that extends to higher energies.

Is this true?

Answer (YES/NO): NO